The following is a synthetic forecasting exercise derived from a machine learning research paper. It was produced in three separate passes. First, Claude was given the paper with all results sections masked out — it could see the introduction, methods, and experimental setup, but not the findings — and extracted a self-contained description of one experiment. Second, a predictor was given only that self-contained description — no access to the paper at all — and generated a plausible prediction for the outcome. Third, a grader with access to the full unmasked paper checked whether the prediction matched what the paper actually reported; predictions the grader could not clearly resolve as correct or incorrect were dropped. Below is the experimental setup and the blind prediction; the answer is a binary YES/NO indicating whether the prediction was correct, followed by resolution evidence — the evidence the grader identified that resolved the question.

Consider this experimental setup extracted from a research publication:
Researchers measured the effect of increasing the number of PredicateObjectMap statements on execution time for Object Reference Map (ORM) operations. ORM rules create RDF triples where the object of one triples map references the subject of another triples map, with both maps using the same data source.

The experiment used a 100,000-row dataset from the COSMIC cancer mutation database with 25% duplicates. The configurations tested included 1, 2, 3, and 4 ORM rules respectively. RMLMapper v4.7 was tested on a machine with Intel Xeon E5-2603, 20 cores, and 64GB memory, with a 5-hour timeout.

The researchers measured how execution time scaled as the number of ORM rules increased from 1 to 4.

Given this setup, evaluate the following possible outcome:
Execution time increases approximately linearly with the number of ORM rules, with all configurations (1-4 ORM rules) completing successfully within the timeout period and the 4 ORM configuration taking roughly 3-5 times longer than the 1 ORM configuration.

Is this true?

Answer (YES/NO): NO